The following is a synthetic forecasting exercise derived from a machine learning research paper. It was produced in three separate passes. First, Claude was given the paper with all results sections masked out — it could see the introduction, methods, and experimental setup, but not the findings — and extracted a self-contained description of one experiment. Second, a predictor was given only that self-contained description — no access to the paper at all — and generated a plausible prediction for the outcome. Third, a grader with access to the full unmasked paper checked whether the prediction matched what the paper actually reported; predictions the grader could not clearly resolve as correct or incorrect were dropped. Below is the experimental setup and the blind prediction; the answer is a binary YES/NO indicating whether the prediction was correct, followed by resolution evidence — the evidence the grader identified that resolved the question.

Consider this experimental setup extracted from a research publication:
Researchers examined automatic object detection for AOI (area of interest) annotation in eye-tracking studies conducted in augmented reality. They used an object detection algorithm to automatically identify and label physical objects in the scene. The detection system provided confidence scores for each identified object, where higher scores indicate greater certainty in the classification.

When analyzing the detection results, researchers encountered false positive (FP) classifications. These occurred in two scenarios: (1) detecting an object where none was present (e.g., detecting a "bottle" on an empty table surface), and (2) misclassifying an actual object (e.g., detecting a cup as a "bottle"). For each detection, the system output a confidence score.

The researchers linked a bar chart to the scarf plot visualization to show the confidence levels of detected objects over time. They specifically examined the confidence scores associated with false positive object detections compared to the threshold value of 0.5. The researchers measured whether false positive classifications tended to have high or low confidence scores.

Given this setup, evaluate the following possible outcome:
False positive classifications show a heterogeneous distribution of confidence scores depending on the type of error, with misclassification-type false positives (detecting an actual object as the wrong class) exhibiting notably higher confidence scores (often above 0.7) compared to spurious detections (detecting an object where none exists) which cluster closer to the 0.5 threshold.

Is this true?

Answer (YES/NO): NO